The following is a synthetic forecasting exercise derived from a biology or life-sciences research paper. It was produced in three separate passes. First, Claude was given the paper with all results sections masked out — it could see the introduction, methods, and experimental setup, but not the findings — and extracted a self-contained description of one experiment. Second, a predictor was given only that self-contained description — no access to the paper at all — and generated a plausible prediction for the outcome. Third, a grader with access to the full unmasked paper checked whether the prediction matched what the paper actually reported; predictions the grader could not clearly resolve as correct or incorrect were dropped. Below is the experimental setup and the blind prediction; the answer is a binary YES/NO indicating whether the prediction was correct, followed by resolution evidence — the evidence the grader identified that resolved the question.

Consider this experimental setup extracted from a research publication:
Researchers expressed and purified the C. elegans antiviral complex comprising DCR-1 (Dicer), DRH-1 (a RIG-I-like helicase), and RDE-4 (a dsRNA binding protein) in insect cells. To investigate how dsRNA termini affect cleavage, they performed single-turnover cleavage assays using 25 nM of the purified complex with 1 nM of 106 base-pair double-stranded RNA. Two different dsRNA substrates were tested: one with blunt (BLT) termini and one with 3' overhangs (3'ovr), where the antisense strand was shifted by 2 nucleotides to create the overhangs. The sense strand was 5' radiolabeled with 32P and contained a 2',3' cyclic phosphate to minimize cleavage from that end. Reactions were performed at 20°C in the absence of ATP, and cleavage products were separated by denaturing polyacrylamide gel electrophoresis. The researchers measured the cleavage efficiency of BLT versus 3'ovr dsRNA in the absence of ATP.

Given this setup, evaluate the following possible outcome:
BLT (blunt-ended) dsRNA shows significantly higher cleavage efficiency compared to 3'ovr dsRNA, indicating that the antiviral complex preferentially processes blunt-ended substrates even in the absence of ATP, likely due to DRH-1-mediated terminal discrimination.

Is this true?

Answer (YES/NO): NO